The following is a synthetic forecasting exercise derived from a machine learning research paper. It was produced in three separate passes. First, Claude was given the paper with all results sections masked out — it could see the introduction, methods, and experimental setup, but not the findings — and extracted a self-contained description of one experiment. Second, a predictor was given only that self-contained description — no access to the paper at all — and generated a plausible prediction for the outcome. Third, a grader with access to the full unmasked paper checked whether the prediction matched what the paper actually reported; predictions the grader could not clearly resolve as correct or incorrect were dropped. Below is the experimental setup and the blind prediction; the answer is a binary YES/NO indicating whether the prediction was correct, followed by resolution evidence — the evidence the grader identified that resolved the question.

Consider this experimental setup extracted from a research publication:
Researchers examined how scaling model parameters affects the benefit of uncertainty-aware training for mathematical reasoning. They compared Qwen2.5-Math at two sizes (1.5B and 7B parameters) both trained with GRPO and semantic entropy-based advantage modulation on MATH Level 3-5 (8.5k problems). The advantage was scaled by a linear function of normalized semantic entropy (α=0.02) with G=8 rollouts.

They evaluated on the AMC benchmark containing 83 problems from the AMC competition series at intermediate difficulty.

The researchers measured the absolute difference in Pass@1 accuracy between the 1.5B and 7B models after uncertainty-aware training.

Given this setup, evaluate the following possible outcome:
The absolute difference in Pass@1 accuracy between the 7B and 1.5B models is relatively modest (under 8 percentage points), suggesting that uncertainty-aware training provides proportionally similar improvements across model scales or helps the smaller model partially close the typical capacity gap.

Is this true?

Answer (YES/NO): NO